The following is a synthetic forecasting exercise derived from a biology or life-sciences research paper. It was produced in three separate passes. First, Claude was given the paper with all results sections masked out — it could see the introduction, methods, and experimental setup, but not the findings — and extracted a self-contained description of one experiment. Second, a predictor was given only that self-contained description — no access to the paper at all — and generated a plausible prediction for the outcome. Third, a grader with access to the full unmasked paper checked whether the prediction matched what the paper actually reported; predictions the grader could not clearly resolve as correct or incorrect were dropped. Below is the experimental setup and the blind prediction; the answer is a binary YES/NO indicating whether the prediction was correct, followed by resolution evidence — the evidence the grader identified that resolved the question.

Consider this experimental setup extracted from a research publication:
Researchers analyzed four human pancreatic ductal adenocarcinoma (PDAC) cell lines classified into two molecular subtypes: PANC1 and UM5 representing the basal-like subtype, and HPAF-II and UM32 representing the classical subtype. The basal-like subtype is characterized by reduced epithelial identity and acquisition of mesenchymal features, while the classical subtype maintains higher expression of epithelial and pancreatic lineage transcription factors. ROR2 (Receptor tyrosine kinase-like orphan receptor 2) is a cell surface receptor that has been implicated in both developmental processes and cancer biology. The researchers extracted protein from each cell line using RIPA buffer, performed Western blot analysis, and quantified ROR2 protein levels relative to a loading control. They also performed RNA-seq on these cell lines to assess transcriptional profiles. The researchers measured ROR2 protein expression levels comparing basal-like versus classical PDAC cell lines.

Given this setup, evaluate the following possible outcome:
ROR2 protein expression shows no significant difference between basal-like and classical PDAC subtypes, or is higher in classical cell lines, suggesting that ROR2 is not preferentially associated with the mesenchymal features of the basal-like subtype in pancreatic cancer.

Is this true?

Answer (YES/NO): NO